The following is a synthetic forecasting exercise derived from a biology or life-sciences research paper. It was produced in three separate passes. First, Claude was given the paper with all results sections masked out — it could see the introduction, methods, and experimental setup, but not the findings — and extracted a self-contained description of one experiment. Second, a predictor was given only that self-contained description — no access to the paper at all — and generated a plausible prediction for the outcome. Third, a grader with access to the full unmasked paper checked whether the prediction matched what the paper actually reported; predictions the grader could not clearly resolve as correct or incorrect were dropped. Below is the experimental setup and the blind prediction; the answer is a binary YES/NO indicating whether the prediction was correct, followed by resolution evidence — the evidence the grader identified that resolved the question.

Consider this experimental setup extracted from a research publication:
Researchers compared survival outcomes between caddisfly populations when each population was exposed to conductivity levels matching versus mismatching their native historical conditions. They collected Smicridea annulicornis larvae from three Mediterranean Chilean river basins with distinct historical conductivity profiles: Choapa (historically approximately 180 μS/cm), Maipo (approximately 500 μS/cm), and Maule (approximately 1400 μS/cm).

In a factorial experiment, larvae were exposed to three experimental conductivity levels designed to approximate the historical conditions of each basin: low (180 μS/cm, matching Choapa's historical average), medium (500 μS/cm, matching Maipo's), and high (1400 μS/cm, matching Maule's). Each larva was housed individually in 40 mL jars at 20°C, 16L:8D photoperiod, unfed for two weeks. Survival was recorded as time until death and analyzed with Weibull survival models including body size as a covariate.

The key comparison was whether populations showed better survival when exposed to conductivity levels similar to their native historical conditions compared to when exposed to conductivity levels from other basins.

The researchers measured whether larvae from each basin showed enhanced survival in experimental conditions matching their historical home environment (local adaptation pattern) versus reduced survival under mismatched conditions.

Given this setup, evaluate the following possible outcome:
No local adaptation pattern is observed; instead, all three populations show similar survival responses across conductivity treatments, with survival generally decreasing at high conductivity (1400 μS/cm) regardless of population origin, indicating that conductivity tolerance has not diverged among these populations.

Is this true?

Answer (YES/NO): NO